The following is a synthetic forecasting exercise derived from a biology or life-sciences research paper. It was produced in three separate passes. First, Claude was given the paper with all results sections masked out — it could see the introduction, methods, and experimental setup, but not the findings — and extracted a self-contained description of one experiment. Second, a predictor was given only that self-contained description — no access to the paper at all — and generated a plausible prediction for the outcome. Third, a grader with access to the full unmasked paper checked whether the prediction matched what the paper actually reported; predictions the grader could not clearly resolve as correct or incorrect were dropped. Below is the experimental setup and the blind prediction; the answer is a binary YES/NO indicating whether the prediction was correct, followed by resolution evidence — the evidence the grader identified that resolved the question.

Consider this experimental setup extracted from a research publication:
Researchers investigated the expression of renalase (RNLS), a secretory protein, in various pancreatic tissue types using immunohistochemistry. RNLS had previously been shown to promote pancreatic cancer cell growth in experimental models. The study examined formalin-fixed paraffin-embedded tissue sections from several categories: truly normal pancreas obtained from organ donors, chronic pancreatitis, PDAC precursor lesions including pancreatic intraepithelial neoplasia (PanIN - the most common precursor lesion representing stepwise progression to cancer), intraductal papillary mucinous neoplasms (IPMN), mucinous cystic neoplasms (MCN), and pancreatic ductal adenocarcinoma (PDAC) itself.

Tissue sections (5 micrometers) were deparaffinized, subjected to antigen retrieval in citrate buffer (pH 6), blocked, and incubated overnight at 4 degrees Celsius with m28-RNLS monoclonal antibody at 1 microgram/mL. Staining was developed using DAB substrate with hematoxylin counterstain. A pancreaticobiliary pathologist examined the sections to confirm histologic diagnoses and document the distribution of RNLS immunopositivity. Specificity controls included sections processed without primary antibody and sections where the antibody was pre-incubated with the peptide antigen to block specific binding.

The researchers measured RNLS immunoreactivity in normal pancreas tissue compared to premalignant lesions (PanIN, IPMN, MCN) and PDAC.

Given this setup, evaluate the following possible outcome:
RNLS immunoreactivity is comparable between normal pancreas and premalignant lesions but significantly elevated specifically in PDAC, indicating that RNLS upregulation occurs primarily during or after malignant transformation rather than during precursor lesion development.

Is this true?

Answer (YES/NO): NO